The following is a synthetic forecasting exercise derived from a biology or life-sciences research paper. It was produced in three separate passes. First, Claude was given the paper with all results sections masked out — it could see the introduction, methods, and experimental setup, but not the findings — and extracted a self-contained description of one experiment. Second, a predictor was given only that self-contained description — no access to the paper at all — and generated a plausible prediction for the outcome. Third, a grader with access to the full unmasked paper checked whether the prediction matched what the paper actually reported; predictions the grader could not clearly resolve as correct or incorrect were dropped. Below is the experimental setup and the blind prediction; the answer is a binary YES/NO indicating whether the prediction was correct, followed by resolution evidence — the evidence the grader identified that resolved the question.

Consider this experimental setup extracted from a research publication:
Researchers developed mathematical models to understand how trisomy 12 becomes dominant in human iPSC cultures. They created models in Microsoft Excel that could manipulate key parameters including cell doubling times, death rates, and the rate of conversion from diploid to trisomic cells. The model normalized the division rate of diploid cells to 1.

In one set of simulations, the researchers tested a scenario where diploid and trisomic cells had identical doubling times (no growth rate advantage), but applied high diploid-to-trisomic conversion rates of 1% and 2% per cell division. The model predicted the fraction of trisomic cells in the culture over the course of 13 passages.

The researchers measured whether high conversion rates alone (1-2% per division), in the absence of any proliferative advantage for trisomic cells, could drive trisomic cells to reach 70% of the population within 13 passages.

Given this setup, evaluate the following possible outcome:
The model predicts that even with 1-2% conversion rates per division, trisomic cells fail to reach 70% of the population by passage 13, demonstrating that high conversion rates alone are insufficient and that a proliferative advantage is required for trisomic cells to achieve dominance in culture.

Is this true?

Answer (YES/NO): YES